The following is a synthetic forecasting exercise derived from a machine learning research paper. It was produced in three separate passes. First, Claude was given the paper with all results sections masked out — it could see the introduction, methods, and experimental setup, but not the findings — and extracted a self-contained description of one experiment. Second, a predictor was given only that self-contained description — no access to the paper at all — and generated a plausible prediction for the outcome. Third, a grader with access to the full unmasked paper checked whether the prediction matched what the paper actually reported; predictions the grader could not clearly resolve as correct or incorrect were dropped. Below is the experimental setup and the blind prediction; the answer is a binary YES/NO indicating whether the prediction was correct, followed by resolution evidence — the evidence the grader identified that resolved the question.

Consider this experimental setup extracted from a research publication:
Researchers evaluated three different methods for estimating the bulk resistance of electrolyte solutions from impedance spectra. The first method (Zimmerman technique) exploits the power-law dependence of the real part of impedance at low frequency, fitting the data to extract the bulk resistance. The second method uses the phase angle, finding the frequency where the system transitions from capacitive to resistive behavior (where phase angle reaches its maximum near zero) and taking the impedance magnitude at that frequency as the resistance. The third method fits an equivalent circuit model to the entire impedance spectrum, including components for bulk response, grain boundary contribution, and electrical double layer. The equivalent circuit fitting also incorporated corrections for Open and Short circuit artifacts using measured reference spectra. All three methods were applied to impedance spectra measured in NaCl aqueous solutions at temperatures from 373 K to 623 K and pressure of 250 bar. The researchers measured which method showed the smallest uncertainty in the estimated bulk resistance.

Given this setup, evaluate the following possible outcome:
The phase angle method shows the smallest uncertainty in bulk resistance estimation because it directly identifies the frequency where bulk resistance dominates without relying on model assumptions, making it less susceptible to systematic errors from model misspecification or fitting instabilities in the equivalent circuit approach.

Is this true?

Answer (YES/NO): NO